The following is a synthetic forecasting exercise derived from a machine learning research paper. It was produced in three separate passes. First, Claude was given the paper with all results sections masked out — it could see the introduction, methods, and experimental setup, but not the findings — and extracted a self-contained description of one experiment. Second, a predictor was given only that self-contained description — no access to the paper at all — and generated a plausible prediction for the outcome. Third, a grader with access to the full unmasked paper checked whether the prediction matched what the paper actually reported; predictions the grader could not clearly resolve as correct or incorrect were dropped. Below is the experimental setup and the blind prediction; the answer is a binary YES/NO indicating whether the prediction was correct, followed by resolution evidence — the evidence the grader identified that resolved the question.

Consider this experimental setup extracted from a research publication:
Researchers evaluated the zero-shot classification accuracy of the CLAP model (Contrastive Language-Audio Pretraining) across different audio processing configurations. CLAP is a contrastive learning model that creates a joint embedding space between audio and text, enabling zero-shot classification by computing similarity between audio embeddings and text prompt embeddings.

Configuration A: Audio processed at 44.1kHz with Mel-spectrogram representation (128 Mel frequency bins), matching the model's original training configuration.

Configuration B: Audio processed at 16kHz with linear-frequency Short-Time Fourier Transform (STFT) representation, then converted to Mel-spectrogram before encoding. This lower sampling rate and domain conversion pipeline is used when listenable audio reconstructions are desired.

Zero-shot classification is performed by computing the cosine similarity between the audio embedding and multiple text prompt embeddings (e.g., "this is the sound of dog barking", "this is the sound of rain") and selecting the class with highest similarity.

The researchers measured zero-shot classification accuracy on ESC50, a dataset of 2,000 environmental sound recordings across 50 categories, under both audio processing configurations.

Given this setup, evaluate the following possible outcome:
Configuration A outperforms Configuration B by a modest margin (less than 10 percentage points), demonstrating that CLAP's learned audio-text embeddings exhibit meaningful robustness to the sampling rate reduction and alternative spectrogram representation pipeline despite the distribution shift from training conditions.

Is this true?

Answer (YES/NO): YES